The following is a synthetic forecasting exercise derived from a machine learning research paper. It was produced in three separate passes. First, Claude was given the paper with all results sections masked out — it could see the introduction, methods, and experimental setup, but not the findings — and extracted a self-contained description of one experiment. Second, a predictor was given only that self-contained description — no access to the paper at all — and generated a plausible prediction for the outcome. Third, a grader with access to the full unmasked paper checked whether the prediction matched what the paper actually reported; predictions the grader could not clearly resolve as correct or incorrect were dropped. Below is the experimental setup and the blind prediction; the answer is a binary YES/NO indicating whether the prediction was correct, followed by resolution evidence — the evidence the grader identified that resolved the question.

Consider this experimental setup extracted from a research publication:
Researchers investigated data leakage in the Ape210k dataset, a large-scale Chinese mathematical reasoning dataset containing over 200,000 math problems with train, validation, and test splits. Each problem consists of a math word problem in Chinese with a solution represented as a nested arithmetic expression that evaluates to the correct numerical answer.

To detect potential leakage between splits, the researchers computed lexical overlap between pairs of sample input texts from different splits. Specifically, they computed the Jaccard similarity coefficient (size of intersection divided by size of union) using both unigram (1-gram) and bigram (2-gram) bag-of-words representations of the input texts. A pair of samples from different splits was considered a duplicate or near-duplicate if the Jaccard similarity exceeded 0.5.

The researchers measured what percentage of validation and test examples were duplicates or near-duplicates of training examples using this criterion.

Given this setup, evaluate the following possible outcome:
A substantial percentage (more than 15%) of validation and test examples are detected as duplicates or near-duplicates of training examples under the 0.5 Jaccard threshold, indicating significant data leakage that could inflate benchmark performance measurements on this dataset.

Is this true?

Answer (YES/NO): YES